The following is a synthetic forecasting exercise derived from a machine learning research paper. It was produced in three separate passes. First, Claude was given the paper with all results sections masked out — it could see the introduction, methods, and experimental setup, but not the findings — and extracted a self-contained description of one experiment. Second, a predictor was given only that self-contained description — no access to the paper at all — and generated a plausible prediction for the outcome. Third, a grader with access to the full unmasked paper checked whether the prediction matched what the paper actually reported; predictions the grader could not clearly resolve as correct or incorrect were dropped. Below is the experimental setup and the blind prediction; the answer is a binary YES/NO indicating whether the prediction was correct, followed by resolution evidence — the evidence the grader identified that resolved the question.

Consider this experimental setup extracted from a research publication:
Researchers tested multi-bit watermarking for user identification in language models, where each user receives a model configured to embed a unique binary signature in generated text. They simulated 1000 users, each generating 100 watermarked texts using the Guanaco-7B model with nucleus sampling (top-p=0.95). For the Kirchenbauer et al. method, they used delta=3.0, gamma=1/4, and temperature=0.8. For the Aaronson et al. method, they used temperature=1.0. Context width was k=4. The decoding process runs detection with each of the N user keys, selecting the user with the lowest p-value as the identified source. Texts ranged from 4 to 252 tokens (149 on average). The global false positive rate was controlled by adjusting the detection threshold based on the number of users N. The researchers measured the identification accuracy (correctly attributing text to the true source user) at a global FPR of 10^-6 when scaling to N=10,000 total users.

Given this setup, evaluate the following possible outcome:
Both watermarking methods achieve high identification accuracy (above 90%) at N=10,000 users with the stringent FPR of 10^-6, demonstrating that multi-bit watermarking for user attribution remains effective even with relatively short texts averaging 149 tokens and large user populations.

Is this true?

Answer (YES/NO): NO